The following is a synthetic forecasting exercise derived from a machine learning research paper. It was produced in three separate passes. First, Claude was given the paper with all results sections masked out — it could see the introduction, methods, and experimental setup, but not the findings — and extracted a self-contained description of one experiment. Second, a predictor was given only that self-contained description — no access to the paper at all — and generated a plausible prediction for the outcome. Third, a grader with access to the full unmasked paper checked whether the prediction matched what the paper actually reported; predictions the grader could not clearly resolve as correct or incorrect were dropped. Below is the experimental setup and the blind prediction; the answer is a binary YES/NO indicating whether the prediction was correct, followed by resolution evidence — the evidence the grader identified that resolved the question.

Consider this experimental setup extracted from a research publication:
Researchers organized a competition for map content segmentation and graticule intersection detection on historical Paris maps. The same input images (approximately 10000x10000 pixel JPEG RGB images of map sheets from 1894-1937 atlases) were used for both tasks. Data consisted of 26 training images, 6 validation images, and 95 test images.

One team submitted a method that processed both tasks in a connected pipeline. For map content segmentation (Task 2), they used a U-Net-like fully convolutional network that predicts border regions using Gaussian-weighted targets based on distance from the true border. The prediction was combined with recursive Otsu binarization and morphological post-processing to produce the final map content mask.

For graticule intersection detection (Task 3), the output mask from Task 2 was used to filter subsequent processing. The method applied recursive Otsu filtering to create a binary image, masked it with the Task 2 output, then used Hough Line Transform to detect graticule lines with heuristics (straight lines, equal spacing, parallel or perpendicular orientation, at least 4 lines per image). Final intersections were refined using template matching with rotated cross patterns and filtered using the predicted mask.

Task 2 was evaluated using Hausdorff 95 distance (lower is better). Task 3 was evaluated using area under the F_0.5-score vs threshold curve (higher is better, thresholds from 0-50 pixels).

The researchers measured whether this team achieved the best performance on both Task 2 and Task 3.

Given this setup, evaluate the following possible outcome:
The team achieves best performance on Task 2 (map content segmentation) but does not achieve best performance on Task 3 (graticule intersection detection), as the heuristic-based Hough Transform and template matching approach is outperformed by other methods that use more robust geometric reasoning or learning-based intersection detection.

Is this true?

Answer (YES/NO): NO